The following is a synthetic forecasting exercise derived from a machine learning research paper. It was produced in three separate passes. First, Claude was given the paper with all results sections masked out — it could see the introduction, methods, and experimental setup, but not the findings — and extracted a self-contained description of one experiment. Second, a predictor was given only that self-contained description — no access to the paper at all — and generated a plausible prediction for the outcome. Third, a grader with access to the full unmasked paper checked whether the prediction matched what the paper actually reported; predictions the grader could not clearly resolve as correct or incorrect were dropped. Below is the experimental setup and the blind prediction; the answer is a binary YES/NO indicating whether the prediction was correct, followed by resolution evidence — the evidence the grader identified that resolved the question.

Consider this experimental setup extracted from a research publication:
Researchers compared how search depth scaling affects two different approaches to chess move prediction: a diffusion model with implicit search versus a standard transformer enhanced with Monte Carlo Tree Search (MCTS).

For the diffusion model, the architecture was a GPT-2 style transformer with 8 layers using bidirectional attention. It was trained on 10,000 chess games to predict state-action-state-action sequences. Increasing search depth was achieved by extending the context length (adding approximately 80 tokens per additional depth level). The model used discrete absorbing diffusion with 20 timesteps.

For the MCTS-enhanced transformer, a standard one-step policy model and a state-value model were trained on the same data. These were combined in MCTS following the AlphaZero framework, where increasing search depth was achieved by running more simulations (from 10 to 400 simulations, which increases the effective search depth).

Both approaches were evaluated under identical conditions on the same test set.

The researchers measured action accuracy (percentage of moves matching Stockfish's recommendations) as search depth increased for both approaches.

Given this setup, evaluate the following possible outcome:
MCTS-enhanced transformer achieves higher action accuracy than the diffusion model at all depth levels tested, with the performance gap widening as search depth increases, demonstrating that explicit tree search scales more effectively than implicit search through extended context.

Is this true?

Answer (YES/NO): NO